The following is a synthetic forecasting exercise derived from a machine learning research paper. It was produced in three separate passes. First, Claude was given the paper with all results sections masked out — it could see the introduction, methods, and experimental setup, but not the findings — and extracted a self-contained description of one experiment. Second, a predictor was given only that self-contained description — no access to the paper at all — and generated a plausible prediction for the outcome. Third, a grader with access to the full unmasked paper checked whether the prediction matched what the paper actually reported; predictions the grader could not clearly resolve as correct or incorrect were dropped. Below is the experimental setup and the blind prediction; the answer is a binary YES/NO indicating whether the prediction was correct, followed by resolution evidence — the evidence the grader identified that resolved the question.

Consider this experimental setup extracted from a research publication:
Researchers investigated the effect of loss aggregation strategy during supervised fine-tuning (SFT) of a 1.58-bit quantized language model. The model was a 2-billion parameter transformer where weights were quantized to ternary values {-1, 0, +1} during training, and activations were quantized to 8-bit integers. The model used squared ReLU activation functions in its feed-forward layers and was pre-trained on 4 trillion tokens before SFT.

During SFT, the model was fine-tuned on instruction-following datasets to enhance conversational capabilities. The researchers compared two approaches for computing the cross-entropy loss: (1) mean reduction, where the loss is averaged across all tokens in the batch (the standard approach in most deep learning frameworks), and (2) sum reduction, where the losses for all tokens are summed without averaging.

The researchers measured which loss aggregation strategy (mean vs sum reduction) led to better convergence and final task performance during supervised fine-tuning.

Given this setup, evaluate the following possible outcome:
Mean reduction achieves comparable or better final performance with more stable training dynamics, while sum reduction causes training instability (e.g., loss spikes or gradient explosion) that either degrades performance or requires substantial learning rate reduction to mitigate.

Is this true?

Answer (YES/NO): NO